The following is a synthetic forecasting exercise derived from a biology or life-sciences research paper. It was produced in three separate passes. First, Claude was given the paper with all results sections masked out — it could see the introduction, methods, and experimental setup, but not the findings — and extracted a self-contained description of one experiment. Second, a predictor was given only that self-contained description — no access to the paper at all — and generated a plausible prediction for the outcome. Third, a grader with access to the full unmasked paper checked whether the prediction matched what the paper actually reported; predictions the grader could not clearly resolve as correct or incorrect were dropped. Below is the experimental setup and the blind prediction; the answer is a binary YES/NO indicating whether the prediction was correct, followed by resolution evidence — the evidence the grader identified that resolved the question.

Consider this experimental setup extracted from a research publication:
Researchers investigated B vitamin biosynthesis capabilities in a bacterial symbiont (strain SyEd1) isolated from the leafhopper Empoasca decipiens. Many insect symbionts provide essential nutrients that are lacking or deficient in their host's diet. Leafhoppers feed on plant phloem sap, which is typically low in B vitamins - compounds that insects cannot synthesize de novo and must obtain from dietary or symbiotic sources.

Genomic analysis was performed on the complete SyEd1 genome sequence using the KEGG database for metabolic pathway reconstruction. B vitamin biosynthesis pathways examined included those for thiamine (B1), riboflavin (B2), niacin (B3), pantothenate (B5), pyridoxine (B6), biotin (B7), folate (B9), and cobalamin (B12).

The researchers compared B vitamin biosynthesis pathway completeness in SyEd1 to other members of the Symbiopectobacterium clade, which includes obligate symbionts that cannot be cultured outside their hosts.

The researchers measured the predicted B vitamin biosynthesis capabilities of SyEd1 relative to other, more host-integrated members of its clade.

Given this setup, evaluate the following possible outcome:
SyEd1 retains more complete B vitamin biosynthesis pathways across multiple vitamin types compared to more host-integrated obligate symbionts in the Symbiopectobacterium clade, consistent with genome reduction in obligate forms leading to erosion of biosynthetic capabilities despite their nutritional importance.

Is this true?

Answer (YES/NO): YES